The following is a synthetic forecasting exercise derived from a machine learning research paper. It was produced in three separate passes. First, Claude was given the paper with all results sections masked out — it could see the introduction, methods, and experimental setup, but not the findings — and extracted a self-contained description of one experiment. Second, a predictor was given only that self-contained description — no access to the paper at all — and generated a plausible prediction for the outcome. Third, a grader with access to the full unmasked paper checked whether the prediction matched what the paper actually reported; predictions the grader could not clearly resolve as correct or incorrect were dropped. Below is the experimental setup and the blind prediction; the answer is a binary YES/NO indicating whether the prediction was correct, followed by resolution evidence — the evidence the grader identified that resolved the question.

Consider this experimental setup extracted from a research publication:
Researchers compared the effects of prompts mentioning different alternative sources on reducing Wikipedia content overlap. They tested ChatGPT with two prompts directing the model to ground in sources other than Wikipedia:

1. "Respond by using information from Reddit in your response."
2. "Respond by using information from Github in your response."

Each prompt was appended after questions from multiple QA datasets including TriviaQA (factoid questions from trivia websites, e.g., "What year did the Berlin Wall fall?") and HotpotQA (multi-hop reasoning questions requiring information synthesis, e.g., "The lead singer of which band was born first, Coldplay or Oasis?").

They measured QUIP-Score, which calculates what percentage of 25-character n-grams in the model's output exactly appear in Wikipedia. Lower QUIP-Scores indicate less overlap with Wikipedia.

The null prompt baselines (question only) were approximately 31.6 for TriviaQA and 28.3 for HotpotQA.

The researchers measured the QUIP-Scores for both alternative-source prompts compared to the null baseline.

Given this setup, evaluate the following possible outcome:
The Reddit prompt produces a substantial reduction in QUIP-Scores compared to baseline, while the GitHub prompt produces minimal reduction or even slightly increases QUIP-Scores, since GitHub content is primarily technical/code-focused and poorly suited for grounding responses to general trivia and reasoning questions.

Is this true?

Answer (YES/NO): NO